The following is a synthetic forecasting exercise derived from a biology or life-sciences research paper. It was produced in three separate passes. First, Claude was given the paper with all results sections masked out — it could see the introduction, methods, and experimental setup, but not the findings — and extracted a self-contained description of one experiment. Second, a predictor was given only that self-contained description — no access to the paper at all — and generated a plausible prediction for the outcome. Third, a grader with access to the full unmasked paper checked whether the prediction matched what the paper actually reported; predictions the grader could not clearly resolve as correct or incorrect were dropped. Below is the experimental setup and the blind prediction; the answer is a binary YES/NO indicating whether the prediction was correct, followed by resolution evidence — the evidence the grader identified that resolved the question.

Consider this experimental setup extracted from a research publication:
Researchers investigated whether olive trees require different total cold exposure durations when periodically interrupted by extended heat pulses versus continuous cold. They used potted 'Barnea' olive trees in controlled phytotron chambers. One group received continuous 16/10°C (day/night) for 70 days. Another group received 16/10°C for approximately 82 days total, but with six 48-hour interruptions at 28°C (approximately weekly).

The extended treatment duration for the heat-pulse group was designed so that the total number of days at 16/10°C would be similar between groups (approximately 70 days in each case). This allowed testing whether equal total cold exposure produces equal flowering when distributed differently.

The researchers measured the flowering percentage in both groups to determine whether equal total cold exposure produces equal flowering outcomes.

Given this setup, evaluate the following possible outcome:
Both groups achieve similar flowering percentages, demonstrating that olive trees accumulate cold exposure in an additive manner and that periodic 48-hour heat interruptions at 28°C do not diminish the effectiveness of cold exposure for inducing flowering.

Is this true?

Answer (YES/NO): NO